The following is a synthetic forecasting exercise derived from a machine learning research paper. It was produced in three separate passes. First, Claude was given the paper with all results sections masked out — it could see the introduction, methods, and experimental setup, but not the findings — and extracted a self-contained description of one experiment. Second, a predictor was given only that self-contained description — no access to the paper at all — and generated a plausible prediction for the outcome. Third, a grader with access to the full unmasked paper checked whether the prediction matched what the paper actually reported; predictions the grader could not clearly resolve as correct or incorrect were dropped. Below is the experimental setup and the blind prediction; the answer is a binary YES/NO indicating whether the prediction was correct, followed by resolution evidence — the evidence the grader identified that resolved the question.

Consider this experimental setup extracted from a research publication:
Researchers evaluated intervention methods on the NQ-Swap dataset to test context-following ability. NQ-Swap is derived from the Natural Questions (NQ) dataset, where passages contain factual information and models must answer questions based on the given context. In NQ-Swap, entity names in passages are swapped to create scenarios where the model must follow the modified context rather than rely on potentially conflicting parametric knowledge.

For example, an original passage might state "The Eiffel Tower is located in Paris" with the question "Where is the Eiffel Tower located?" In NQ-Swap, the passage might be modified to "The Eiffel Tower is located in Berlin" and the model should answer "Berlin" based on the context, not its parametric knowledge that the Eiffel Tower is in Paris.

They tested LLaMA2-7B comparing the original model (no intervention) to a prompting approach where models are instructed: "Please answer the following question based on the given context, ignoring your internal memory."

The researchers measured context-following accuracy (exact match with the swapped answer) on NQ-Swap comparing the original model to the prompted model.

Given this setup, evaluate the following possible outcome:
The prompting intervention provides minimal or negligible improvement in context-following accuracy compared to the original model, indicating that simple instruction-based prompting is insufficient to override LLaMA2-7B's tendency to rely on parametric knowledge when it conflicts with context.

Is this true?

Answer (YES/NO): NO